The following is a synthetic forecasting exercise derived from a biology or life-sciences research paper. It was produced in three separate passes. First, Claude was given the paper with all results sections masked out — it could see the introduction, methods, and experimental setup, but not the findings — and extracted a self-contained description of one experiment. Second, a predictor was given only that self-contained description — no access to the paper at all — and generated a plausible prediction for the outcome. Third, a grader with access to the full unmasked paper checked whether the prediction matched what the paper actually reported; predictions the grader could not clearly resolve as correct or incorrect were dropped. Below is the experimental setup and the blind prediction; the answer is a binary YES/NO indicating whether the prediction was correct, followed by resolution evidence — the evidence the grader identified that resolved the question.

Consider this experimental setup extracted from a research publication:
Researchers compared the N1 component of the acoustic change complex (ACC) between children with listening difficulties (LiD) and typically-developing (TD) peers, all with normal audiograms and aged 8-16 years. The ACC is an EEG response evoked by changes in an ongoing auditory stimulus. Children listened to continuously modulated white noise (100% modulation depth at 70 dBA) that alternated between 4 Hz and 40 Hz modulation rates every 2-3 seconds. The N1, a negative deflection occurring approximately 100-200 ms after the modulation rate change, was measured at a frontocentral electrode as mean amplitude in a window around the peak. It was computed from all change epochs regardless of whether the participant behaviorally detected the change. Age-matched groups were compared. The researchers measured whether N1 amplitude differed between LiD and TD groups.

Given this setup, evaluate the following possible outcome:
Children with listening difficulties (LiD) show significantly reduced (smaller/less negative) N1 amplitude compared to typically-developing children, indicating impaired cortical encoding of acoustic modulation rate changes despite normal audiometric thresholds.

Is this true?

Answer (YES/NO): NO